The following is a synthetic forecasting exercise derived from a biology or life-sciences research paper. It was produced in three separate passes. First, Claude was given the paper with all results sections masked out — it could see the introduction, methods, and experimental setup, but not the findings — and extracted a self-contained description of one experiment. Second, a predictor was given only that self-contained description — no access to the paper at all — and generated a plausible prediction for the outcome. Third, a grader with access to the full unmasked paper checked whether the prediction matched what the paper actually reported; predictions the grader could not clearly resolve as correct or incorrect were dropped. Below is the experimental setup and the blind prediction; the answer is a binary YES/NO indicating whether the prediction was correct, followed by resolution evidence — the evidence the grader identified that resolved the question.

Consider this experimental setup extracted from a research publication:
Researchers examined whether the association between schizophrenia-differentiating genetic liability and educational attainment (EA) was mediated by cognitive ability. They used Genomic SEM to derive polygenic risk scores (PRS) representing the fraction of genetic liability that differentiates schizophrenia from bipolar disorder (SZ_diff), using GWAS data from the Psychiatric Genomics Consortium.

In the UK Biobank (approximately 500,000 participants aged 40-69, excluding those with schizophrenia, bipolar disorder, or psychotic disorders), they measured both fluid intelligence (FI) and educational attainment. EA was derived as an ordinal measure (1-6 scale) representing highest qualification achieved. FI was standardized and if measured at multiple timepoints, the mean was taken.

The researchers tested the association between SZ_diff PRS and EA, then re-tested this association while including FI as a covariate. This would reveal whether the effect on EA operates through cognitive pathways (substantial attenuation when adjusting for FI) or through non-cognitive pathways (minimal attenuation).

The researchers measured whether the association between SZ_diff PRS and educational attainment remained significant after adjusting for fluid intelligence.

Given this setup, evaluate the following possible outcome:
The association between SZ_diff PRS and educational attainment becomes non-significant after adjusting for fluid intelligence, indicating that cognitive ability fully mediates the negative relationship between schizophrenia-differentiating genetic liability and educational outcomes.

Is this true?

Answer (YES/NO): NO